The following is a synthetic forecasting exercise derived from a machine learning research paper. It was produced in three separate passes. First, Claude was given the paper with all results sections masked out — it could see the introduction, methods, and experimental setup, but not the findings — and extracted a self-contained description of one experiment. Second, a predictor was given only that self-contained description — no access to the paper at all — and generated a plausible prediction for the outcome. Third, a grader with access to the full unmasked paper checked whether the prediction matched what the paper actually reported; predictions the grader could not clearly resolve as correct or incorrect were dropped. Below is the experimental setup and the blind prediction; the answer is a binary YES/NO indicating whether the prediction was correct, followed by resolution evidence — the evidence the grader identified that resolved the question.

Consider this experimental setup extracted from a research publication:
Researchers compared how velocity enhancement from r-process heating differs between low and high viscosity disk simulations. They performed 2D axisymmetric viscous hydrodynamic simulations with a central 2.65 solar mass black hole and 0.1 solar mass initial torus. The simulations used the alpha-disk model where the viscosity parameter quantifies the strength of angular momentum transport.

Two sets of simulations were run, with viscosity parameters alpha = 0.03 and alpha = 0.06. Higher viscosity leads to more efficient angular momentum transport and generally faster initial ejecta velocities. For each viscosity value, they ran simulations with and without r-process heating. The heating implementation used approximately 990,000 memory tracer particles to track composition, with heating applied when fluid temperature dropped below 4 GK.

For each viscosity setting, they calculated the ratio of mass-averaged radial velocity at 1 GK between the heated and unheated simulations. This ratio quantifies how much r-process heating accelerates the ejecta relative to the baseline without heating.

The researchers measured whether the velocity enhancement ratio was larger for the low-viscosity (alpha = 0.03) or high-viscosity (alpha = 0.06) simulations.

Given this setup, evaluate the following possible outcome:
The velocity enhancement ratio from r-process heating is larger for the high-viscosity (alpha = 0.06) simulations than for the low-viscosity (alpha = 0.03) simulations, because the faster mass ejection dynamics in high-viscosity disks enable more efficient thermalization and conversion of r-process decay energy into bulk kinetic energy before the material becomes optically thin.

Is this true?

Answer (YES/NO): NO